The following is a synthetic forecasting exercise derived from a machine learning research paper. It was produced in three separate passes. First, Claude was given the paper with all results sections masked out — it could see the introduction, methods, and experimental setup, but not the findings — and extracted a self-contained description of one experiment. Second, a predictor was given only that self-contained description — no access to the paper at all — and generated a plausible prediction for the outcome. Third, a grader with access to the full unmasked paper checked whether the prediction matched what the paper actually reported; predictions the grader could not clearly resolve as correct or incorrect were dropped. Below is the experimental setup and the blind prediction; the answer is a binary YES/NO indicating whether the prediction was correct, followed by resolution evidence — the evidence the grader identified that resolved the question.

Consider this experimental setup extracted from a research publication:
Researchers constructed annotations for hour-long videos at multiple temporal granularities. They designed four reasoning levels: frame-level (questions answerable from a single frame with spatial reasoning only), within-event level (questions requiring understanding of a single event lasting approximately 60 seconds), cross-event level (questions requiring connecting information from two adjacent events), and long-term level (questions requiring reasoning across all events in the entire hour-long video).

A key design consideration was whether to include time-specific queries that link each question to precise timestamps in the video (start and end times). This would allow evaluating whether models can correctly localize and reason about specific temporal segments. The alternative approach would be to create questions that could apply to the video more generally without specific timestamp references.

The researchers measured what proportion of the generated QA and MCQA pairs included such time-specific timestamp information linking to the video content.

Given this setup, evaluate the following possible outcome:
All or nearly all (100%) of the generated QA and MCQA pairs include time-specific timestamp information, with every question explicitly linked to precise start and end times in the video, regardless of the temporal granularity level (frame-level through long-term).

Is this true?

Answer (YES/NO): NO